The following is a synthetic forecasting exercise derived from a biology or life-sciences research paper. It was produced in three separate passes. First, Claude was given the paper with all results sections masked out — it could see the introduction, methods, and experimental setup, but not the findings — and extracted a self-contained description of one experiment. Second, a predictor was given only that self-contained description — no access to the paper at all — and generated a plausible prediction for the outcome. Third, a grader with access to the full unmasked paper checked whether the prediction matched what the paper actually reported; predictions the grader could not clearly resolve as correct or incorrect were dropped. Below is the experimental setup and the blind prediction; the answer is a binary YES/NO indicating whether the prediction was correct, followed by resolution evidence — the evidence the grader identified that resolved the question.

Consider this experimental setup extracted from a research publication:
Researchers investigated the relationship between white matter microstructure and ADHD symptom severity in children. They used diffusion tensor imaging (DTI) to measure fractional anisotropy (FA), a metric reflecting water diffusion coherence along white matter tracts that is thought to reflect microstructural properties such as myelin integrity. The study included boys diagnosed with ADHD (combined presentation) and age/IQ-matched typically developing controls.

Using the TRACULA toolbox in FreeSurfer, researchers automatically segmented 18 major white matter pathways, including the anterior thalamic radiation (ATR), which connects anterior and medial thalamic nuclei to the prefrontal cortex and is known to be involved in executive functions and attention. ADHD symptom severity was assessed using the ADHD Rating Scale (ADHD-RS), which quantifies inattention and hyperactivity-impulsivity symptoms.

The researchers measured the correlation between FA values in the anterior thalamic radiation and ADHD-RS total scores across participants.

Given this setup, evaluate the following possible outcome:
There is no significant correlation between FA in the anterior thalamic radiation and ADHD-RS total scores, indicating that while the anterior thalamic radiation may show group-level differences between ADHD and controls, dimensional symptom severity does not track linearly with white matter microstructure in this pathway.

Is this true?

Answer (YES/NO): NO